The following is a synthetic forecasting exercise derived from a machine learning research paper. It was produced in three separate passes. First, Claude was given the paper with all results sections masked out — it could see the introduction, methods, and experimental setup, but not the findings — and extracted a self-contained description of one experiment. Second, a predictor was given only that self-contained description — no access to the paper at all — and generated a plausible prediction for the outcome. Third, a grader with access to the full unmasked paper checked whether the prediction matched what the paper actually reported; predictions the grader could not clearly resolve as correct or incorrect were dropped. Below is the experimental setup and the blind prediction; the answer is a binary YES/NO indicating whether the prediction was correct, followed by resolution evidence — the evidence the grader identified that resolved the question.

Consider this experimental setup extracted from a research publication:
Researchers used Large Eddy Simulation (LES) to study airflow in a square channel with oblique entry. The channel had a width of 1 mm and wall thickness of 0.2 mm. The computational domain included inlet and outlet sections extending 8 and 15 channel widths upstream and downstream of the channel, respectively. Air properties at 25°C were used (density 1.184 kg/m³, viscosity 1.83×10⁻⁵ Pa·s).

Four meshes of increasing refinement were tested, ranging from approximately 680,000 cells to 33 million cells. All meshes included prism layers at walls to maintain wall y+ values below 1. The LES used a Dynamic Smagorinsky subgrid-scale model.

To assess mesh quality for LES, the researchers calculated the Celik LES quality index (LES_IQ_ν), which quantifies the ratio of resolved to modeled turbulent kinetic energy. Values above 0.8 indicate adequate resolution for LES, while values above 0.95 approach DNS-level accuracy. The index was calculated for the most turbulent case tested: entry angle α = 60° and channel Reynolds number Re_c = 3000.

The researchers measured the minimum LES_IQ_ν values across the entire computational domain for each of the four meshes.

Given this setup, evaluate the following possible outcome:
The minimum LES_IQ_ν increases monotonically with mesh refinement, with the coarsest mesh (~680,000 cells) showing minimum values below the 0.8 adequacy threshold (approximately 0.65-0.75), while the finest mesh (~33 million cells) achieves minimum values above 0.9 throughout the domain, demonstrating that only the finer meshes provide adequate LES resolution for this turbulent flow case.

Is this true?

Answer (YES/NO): NO